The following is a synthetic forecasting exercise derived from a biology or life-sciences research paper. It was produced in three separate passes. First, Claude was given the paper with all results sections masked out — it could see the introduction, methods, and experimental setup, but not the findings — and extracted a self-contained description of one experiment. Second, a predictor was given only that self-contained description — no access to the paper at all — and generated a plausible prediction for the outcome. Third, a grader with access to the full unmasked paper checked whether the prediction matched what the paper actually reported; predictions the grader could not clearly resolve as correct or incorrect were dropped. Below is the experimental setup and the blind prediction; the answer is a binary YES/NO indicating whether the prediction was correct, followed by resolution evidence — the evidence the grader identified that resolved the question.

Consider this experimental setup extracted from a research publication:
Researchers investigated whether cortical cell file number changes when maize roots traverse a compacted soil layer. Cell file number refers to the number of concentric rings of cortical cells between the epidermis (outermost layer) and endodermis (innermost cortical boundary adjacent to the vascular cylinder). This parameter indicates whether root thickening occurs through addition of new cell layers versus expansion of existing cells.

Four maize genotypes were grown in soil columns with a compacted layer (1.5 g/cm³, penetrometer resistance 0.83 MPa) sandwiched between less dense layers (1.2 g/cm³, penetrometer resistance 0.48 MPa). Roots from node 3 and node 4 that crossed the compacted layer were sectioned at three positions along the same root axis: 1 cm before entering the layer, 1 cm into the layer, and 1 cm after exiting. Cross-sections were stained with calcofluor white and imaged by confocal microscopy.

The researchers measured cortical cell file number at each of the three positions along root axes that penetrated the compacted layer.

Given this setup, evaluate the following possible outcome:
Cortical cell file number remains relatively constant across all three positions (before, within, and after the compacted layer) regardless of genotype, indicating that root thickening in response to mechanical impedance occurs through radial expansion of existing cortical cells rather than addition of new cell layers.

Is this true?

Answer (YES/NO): YES